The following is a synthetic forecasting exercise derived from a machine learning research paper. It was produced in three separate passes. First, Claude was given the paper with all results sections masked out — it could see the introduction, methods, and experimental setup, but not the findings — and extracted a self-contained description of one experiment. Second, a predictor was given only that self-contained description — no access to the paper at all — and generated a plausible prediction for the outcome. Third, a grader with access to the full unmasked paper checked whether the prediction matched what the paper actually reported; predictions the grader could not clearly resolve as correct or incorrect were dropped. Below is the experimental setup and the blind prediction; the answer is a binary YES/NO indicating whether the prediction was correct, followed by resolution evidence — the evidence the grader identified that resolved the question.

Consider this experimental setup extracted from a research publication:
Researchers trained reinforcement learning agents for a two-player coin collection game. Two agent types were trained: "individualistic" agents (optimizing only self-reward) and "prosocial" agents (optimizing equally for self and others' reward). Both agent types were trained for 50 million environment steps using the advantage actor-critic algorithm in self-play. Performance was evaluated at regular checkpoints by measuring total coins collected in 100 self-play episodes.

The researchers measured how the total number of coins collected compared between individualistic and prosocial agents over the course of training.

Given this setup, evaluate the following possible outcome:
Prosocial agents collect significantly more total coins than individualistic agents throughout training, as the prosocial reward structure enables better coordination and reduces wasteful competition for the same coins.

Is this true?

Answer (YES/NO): NO